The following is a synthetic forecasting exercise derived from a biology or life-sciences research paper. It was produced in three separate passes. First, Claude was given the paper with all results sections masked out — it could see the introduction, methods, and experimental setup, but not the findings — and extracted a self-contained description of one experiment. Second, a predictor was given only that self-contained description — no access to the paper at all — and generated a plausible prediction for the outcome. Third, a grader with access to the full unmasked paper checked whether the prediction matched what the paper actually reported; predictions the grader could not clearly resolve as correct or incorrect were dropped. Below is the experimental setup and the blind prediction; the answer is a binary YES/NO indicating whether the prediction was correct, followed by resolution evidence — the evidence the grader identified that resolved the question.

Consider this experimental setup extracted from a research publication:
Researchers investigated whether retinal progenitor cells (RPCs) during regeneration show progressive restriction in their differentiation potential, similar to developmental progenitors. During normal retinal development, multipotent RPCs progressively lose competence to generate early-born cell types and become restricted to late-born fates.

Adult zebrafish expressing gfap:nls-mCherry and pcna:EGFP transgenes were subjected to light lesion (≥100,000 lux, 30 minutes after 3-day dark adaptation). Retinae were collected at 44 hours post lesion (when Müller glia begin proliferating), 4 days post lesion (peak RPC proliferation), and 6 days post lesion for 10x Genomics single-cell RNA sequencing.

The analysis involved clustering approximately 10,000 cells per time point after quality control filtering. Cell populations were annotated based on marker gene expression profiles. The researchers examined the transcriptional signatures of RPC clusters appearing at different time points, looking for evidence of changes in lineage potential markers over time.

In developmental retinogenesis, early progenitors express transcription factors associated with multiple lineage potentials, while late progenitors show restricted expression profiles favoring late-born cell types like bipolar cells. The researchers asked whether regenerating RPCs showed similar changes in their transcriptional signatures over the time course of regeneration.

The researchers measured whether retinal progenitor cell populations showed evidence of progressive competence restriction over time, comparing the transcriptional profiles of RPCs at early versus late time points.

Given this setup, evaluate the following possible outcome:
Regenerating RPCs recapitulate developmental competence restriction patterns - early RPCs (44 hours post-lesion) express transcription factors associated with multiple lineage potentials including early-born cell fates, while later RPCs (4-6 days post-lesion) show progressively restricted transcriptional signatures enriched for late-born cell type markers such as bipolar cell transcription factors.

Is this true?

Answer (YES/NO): NO